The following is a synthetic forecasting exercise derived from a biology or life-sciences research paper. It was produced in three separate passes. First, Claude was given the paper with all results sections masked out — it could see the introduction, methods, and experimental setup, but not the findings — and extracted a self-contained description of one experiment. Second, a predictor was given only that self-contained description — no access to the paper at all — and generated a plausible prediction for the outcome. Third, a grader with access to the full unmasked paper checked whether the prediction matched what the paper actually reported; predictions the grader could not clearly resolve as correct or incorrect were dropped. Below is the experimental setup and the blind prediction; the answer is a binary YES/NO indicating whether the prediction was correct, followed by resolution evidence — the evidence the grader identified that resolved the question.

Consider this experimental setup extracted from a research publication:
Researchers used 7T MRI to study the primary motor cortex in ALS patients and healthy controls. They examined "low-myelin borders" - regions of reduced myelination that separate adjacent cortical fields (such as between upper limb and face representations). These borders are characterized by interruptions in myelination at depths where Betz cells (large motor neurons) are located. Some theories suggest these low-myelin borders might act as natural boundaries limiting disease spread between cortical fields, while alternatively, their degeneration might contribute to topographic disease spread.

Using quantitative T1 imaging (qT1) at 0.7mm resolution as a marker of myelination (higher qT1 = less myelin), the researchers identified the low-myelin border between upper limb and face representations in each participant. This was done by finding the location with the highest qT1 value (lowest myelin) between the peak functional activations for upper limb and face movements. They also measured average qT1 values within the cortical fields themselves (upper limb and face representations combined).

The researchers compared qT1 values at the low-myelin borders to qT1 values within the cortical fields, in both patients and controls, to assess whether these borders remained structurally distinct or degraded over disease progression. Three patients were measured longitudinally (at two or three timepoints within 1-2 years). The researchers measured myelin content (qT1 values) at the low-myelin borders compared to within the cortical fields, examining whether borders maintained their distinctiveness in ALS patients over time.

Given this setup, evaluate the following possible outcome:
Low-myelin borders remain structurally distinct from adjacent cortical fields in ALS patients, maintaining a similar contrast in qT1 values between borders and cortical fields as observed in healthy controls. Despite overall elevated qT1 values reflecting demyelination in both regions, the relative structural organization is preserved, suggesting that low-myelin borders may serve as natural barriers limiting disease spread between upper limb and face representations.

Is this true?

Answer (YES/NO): NO